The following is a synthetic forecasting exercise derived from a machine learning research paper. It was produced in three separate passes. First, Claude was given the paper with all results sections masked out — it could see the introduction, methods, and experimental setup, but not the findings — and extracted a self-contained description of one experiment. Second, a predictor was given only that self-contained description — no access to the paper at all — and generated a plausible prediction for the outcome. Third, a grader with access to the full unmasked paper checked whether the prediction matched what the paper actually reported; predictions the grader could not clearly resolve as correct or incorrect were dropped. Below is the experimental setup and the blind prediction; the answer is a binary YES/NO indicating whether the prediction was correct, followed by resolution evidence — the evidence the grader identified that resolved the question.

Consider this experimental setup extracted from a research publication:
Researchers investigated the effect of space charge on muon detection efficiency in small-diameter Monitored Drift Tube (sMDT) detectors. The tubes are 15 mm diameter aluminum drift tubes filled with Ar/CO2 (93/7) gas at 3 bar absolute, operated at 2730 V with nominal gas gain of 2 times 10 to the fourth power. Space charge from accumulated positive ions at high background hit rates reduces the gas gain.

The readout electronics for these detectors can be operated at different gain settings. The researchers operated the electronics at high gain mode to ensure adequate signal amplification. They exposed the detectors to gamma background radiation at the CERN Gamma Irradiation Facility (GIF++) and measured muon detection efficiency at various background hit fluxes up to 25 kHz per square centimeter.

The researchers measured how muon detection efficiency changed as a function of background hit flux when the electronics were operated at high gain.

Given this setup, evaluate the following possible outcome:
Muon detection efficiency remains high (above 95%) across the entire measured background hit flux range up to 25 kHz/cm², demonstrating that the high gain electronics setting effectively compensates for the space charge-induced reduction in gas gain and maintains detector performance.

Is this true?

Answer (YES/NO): NO